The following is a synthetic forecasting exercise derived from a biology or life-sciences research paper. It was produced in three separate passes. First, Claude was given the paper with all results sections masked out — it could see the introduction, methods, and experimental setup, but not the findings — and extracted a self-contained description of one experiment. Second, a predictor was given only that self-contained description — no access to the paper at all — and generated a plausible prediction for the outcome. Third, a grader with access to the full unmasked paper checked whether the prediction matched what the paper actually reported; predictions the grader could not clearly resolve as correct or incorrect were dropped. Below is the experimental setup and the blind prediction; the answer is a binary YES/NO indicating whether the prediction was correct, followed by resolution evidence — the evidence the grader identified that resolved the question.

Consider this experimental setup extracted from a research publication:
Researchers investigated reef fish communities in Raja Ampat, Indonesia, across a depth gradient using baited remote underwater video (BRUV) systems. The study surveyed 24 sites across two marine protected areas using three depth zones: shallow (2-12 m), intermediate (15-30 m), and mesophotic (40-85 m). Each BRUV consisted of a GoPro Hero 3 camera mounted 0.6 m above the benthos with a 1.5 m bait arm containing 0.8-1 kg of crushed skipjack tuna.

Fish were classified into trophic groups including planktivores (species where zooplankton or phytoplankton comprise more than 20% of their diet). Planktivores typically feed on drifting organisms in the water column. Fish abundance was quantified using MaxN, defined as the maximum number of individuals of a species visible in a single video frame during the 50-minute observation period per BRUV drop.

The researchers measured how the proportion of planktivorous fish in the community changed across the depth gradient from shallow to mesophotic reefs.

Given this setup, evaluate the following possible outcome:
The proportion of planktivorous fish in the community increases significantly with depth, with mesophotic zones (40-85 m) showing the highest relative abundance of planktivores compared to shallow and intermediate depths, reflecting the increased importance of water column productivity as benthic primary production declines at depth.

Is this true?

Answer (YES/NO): NO